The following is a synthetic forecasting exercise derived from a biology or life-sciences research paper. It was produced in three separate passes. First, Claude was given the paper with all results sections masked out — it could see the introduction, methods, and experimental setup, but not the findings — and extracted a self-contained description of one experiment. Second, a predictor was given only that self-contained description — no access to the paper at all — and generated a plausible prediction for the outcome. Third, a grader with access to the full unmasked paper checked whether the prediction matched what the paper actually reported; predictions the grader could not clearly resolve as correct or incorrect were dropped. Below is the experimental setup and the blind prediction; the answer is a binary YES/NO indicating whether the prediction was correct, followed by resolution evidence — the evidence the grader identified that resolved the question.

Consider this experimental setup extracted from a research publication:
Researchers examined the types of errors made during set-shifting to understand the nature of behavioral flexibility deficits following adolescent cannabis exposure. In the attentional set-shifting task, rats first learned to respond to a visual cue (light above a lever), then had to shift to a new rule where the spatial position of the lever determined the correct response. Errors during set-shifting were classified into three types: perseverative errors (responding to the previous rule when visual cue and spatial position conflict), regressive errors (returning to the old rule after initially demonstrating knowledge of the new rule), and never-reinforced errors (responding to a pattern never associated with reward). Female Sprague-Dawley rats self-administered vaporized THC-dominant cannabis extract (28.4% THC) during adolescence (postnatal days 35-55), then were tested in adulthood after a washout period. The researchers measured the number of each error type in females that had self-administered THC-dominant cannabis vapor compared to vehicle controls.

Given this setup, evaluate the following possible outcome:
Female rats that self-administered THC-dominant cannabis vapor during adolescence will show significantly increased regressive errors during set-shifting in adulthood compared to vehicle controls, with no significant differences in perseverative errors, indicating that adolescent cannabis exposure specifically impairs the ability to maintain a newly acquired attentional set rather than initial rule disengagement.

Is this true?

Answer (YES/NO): YES